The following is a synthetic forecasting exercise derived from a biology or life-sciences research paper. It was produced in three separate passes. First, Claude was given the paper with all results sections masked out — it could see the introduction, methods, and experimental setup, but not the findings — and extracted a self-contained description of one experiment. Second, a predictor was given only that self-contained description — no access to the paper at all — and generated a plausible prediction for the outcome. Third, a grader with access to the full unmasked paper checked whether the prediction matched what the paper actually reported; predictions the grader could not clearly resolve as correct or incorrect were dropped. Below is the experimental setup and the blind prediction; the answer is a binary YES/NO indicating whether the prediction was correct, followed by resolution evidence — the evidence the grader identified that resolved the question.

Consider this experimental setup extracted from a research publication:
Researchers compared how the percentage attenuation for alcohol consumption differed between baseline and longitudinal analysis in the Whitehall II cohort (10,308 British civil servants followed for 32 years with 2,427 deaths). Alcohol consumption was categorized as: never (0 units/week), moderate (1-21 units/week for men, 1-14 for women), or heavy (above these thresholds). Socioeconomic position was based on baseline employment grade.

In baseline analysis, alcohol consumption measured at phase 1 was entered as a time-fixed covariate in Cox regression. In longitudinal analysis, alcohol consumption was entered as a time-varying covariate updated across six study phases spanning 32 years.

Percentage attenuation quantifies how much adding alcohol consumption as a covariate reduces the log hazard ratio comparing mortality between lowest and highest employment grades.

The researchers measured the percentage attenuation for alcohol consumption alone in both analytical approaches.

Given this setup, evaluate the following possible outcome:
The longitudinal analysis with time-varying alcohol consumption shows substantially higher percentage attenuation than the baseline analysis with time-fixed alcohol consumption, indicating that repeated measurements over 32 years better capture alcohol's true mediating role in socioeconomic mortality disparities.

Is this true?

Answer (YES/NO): YES